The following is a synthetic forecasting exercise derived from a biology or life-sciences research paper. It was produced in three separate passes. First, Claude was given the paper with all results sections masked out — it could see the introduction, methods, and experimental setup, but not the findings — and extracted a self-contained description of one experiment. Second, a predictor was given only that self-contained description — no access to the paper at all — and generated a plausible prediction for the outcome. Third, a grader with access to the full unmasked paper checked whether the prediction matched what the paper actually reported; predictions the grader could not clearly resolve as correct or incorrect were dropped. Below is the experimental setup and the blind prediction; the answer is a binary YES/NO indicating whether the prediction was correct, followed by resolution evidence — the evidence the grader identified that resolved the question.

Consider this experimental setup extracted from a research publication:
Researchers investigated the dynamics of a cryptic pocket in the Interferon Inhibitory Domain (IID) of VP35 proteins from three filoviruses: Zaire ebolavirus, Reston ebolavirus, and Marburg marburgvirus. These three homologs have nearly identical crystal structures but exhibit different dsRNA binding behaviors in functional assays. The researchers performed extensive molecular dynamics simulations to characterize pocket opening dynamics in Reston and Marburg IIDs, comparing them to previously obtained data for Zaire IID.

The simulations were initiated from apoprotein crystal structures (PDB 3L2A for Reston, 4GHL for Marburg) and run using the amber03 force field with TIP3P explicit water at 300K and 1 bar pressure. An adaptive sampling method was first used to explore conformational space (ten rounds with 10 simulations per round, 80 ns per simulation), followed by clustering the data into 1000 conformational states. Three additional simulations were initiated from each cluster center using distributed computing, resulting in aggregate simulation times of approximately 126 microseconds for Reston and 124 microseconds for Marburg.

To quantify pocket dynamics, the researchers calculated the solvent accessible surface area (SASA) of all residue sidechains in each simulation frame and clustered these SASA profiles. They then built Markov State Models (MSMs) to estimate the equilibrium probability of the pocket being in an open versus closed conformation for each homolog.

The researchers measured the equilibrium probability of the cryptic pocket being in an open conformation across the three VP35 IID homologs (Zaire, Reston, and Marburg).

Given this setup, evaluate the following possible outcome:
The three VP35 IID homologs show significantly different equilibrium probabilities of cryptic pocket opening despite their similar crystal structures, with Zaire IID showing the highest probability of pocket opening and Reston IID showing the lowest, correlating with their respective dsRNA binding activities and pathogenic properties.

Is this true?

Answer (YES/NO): NO